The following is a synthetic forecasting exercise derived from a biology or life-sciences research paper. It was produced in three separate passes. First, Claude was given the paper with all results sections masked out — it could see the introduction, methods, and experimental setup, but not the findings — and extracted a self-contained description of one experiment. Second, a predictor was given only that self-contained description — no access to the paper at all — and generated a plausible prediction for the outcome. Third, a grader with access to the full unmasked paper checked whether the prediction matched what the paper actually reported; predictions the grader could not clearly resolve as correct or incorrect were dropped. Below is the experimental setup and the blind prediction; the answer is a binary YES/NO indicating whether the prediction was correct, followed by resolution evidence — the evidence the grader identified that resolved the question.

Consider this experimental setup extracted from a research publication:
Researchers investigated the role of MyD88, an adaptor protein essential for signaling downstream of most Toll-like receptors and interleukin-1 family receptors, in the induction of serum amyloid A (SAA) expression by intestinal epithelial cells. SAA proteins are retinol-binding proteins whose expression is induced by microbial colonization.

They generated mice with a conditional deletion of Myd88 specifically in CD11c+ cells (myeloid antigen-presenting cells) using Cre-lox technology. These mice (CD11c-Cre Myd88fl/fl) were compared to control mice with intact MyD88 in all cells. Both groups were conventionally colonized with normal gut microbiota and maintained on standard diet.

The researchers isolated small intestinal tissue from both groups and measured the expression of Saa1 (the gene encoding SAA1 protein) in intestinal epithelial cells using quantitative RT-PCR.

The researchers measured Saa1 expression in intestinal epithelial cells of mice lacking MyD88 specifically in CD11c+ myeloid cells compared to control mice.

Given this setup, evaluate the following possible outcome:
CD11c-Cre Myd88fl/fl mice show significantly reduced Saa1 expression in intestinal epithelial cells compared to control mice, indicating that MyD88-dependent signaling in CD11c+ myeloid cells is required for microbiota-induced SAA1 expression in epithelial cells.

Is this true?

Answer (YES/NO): YES